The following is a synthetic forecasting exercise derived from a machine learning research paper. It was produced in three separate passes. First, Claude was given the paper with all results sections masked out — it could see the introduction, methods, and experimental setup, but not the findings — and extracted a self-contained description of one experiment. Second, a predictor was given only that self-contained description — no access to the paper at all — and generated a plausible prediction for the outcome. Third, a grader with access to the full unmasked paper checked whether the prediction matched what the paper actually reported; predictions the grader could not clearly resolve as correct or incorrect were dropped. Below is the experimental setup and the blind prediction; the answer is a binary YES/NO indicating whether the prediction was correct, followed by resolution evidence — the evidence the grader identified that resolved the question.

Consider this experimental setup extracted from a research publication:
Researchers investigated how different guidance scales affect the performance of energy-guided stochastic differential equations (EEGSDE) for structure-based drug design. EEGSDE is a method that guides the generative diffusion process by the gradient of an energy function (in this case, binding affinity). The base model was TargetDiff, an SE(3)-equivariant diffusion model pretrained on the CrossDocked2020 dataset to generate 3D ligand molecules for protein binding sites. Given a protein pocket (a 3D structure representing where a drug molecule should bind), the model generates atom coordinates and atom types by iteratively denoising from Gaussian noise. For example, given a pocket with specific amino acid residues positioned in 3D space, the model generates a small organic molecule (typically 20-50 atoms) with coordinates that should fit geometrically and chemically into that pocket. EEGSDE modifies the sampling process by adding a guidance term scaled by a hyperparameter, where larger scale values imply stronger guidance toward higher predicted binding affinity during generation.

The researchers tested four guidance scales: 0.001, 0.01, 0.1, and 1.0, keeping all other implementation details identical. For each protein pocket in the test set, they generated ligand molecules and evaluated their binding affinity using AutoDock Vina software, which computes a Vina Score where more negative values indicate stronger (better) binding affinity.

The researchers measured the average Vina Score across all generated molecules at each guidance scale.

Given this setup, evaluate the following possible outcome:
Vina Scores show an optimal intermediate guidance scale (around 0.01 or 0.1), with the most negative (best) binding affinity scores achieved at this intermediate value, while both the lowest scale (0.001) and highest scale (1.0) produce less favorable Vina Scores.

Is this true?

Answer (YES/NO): YES